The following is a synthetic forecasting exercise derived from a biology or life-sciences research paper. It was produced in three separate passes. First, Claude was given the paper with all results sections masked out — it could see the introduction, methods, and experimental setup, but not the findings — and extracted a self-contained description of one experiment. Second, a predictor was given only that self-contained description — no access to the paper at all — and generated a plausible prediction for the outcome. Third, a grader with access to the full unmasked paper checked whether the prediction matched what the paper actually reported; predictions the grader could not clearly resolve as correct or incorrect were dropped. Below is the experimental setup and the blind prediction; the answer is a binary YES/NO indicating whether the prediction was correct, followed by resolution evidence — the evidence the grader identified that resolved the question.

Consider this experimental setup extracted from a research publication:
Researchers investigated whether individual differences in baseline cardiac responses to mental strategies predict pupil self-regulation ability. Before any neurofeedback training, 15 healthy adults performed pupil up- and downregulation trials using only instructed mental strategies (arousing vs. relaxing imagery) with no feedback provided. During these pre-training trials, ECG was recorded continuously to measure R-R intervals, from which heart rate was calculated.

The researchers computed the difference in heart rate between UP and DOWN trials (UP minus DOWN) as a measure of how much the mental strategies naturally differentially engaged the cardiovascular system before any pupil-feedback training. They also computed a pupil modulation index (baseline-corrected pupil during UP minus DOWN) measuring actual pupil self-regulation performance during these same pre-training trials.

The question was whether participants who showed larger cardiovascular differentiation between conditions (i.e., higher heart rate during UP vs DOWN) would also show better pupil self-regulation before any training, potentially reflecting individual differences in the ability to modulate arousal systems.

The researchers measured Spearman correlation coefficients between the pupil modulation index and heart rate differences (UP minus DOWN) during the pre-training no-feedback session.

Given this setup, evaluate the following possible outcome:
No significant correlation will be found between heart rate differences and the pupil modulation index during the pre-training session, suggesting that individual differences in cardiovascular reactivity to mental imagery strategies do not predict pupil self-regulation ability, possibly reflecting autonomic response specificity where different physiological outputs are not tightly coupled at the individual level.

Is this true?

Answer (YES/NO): YES